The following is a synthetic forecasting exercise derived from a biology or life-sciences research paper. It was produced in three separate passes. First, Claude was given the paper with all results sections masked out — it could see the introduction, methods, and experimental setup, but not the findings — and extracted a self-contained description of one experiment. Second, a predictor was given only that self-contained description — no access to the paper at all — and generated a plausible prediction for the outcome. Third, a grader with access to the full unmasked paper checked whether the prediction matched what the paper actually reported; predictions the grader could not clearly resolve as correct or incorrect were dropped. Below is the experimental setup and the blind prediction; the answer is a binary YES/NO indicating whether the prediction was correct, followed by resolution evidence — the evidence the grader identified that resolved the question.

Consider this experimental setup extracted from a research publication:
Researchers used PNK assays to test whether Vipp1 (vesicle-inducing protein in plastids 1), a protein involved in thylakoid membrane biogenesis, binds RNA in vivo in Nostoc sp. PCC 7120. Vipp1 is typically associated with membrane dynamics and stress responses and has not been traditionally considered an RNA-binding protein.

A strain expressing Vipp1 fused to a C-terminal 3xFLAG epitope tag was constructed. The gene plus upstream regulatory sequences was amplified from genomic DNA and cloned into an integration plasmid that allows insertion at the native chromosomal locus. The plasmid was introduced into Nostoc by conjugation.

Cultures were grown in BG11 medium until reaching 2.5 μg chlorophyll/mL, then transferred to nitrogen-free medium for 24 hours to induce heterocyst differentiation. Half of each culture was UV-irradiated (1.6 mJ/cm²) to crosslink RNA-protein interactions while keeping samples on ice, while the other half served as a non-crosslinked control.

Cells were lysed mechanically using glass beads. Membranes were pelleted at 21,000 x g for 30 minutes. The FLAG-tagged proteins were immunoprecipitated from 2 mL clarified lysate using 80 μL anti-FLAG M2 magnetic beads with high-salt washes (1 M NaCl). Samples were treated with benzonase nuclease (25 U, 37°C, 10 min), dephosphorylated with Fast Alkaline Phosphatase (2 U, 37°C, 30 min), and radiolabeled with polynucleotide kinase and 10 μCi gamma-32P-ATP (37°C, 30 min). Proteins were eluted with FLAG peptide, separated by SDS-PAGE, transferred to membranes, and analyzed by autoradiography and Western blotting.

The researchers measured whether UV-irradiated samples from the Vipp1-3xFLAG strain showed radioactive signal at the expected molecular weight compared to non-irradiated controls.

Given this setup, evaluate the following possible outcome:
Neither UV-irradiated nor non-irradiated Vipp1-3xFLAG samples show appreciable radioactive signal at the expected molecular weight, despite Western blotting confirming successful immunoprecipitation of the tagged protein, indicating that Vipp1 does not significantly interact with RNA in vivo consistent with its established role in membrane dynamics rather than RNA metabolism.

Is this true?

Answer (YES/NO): NO